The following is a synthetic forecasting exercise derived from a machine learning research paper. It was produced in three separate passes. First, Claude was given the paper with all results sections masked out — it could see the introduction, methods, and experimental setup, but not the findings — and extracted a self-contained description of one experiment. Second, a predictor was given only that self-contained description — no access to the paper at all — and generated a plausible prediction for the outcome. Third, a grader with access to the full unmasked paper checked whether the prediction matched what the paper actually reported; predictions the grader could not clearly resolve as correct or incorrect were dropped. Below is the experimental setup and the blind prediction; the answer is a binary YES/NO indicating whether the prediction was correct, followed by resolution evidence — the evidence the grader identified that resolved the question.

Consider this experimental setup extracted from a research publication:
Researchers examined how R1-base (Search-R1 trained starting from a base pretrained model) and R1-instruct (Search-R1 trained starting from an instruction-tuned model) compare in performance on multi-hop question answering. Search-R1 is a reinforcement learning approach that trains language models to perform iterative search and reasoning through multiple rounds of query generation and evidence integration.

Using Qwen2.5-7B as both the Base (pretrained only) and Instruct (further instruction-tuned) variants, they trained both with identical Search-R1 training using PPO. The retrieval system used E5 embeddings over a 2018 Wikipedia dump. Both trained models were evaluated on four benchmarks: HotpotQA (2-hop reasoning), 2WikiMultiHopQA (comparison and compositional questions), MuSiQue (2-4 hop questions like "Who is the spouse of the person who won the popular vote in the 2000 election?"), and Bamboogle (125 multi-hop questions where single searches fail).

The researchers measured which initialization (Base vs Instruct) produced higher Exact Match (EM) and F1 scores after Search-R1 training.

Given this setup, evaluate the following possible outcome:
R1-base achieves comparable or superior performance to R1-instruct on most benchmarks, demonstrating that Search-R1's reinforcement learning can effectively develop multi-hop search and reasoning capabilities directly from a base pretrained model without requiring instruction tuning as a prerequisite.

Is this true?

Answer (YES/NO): YES